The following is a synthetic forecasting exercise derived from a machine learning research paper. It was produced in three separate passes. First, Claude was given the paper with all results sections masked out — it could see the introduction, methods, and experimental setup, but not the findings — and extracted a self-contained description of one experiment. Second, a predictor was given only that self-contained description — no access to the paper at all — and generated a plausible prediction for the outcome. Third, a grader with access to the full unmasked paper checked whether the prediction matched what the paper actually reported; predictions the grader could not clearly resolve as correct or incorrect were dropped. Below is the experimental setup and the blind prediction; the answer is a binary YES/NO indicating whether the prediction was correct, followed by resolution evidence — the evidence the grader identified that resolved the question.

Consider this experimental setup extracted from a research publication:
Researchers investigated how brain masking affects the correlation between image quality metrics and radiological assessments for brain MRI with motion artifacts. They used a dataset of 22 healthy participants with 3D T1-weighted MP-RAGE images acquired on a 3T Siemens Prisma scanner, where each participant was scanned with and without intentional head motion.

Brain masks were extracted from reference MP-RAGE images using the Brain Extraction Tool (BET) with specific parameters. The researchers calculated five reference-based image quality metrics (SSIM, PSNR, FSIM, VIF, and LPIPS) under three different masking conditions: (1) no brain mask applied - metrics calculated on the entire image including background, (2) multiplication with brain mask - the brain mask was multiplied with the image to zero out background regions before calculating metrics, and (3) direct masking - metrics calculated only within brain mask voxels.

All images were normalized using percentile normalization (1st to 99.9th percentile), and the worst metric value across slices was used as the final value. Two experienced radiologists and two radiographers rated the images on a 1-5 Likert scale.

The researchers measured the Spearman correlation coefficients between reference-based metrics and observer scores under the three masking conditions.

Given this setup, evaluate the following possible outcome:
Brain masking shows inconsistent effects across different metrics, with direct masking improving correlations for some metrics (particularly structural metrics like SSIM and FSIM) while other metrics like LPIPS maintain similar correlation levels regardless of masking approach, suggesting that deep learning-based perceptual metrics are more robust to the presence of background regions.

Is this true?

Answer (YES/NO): NO